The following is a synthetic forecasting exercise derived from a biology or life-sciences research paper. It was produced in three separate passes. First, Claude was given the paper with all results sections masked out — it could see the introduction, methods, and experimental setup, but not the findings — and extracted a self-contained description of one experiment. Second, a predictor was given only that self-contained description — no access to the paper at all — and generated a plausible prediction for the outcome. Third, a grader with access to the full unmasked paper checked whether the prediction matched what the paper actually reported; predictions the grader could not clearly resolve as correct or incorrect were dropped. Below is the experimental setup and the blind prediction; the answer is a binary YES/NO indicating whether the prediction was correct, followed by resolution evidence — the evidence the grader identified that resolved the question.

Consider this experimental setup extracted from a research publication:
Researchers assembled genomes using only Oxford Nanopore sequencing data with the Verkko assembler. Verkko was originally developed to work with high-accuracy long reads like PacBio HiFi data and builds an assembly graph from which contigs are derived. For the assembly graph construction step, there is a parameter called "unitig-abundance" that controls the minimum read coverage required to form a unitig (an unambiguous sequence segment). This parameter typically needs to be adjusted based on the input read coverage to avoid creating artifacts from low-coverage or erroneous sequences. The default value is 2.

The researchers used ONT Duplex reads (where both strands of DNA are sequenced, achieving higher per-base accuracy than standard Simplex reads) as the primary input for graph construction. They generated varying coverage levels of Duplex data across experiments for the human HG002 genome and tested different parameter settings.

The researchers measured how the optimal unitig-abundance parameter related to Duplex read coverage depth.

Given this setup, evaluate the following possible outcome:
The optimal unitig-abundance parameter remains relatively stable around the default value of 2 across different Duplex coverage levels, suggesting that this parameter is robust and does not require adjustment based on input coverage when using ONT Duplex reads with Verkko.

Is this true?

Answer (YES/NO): NO